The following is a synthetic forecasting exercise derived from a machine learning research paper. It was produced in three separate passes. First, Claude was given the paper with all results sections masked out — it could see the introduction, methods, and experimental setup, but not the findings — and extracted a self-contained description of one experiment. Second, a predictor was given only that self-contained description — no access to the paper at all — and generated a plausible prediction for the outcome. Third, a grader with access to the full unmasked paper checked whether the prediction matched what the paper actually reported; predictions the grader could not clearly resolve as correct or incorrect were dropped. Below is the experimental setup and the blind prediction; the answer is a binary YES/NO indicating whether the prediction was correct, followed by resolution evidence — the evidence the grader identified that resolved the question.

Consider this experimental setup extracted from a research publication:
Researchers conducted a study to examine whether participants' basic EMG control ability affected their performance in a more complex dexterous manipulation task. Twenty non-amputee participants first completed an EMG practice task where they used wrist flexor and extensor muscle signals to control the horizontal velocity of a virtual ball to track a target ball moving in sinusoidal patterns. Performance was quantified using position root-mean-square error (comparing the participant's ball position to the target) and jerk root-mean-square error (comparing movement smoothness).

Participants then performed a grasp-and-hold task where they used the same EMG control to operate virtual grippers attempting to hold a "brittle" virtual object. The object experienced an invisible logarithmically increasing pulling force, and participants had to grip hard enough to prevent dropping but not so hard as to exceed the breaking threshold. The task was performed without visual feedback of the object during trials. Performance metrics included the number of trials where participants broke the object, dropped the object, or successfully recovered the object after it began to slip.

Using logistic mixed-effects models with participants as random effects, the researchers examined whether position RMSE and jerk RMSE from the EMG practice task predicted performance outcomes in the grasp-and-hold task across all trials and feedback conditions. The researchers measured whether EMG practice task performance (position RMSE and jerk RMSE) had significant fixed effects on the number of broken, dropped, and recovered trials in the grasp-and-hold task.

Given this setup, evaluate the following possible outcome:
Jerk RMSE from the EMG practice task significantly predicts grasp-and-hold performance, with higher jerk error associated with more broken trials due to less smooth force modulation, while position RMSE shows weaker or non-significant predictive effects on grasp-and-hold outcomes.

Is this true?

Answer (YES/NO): NO